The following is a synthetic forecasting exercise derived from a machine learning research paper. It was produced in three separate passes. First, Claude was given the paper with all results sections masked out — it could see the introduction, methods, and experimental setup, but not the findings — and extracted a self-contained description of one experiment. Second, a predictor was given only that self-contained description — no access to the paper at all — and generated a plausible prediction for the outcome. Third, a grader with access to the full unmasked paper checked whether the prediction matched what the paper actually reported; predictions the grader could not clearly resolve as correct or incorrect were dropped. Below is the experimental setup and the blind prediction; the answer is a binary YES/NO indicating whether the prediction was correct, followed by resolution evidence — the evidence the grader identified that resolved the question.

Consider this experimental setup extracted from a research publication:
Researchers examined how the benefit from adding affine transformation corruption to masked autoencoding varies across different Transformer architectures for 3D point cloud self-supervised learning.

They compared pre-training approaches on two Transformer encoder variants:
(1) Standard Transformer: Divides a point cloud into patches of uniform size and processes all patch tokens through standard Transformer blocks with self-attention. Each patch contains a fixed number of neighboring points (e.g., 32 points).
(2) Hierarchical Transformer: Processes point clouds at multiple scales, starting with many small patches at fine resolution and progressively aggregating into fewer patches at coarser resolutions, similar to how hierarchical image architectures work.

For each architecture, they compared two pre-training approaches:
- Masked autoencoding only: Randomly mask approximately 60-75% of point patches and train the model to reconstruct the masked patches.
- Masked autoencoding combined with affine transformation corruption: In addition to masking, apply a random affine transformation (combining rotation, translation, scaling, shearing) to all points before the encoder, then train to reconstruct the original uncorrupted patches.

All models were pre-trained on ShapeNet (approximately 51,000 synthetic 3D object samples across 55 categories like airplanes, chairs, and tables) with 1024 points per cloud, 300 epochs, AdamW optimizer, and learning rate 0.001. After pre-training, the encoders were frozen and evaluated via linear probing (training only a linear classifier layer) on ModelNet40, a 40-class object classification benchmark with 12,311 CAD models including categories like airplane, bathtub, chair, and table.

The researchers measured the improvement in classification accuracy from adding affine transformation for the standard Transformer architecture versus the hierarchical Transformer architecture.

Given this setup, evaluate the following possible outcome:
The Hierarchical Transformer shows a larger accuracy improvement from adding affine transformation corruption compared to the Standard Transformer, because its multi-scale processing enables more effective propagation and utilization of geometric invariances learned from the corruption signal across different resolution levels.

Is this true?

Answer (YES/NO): NO